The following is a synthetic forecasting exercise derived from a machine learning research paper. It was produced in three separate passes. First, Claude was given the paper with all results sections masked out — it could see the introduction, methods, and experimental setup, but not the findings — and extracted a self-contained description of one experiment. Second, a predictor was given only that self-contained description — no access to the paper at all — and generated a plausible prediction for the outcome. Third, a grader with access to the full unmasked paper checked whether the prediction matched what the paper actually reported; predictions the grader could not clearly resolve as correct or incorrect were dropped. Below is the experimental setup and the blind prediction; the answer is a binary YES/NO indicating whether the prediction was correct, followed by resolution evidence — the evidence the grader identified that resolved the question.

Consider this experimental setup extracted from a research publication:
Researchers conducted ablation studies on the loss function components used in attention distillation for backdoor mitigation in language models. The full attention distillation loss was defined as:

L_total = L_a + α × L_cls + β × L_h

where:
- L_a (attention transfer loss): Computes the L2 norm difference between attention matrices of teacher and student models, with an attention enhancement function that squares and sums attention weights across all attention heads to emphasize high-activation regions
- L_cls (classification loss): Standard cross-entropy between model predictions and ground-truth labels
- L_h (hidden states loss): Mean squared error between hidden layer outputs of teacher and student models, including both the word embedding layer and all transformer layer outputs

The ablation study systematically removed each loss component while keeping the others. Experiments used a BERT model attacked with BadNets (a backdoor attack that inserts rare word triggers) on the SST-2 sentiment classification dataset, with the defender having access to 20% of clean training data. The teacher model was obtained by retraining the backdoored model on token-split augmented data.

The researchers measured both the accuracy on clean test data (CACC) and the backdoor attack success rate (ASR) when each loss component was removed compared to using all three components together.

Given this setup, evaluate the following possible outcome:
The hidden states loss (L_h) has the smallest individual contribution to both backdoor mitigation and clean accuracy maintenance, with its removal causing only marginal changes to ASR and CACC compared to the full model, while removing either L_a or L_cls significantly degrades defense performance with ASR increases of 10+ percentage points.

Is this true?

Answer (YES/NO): NO